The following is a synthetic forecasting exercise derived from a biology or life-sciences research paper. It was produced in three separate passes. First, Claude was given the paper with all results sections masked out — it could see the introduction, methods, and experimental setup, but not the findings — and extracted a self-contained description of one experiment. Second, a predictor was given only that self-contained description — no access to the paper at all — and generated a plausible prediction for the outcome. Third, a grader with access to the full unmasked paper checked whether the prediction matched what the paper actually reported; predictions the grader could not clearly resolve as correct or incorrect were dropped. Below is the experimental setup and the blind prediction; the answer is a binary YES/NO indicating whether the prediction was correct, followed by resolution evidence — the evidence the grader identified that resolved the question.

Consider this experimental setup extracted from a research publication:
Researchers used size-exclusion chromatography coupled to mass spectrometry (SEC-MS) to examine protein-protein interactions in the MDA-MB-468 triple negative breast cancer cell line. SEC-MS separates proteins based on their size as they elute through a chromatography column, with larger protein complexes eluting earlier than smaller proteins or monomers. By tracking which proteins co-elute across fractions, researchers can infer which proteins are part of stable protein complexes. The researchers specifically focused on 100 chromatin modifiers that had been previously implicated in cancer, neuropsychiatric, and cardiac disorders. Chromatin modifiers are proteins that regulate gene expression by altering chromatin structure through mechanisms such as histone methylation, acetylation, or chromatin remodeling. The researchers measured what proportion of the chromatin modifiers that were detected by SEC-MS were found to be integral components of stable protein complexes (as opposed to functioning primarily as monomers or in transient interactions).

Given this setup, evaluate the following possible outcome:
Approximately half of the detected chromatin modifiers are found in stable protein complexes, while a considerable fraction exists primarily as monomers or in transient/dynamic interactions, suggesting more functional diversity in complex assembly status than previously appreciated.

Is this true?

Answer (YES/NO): NO